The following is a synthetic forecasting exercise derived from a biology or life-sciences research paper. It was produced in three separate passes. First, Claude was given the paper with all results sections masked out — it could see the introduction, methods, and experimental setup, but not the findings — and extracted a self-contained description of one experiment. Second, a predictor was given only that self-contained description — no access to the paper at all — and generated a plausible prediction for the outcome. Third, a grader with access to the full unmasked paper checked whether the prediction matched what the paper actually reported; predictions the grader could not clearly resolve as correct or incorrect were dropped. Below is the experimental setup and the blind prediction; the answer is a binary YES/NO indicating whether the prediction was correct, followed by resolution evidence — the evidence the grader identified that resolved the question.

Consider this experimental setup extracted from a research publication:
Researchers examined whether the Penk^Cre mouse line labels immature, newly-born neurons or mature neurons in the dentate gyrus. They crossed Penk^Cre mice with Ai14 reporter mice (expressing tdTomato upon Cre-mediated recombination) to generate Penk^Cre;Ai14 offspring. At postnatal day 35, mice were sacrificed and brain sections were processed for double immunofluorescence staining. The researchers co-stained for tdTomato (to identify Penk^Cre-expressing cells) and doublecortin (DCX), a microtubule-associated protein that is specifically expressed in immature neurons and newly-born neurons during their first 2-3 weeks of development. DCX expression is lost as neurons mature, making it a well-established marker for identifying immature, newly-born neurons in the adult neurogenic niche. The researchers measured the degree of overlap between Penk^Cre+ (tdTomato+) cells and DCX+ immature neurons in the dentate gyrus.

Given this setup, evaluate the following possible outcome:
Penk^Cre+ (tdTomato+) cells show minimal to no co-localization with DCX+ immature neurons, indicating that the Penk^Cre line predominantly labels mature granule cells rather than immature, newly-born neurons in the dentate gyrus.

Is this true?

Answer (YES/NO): YES